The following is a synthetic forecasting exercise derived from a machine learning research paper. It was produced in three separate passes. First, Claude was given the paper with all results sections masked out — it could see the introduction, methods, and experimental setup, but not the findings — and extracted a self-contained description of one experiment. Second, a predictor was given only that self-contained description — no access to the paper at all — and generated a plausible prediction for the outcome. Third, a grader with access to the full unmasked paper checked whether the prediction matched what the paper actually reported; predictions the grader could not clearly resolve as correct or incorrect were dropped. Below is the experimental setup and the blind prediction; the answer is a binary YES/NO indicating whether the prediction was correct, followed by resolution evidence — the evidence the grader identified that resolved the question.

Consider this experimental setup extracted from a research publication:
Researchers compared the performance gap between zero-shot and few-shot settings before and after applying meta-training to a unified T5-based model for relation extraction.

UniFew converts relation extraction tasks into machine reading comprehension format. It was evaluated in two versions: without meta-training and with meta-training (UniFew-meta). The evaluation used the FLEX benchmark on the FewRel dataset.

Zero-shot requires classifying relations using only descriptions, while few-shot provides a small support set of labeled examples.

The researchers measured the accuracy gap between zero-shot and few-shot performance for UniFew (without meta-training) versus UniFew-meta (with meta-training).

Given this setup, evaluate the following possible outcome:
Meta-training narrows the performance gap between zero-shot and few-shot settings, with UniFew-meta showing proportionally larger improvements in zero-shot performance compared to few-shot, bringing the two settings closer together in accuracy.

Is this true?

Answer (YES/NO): YES